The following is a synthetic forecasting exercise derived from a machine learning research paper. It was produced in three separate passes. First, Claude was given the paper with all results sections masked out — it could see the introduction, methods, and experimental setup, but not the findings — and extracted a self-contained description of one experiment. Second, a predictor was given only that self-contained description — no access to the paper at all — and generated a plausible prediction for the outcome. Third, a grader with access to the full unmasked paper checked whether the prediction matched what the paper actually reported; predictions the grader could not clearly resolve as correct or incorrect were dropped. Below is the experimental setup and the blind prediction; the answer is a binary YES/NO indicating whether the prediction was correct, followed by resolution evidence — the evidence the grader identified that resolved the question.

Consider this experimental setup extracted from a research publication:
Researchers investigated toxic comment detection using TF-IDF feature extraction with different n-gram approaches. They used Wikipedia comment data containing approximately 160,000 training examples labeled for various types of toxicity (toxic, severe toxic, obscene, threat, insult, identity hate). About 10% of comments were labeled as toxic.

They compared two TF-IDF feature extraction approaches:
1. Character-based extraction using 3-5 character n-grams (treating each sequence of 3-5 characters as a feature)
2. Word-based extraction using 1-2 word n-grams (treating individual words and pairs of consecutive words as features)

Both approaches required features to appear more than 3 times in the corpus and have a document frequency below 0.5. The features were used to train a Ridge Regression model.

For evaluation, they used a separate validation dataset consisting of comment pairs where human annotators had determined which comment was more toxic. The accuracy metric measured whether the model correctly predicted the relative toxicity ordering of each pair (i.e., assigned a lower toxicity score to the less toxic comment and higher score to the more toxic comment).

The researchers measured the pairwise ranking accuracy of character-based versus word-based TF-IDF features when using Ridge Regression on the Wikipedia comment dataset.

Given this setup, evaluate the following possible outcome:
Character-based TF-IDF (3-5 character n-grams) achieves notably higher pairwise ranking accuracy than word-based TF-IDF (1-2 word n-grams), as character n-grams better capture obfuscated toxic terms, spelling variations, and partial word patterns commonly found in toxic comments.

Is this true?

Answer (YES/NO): NO